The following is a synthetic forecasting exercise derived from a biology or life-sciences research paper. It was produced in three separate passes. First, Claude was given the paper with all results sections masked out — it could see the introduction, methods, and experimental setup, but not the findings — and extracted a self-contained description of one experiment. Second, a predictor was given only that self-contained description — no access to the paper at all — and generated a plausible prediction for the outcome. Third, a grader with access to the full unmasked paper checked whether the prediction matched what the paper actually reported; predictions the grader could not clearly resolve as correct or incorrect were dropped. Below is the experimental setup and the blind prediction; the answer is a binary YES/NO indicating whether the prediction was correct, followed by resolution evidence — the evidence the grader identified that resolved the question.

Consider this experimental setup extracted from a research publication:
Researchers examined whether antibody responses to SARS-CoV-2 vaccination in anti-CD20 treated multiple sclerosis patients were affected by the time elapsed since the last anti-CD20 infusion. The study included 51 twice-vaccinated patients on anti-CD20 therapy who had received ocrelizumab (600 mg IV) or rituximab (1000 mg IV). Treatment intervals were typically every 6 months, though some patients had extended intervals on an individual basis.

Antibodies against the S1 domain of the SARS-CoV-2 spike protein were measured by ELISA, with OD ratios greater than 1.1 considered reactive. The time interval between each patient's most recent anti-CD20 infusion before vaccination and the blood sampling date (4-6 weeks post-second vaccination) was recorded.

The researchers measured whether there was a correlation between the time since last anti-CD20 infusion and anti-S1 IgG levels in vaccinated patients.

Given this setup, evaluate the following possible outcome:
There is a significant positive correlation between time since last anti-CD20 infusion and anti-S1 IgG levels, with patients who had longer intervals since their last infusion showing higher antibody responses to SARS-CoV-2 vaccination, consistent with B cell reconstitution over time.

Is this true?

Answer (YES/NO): YES